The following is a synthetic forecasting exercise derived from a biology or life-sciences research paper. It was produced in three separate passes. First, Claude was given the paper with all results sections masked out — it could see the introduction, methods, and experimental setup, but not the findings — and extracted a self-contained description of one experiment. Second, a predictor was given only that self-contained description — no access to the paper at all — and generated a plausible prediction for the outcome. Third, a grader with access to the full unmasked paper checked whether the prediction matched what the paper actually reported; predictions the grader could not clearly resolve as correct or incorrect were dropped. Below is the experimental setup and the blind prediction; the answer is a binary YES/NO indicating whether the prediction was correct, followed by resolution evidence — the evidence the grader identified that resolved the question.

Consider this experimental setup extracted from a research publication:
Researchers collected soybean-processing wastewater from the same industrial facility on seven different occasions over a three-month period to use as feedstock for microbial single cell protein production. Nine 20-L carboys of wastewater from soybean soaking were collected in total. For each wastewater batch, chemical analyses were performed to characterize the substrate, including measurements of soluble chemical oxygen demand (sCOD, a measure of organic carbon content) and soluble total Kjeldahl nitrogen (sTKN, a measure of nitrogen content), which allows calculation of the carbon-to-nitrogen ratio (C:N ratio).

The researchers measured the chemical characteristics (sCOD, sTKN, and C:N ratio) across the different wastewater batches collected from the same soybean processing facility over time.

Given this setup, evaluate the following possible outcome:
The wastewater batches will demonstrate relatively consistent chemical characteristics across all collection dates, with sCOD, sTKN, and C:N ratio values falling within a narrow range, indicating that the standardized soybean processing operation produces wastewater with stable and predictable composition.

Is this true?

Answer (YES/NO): NO